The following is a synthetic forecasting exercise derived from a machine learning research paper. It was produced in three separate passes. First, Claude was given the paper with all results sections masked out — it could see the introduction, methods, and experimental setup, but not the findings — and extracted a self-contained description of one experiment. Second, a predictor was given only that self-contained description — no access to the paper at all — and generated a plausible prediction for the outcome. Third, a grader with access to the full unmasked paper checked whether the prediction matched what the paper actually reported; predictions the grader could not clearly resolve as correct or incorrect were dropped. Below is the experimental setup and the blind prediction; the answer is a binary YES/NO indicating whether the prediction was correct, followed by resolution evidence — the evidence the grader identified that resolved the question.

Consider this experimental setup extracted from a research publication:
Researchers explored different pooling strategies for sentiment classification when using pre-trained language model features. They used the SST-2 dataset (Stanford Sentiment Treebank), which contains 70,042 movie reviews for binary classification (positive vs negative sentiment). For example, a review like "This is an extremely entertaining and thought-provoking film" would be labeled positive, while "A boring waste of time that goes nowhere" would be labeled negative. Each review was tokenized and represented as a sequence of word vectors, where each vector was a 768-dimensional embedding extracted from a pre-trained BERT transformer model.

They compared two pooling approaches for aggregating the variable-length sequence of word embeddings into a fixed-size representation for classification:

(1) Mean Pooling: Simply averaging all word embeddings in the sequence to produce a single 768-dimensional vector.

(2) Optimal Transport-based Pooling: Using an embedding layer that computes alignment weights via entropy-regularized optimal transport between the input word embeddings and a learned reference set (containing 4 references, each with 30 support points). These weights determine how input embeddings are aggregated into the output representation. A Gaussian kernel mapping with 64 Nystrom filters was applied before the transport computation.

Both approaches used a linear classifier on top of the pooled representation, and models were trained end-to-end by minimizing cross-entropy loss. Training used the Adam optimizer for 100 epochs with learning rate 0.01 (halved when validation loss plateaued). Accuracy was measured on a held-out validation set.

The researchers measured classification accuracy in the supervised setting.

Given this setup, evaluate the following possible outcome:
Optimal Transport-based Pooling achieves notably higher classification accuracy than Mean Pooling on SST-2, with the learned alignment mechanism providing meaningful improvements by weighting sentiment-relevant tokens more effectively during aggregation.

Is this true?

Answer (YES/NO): NO